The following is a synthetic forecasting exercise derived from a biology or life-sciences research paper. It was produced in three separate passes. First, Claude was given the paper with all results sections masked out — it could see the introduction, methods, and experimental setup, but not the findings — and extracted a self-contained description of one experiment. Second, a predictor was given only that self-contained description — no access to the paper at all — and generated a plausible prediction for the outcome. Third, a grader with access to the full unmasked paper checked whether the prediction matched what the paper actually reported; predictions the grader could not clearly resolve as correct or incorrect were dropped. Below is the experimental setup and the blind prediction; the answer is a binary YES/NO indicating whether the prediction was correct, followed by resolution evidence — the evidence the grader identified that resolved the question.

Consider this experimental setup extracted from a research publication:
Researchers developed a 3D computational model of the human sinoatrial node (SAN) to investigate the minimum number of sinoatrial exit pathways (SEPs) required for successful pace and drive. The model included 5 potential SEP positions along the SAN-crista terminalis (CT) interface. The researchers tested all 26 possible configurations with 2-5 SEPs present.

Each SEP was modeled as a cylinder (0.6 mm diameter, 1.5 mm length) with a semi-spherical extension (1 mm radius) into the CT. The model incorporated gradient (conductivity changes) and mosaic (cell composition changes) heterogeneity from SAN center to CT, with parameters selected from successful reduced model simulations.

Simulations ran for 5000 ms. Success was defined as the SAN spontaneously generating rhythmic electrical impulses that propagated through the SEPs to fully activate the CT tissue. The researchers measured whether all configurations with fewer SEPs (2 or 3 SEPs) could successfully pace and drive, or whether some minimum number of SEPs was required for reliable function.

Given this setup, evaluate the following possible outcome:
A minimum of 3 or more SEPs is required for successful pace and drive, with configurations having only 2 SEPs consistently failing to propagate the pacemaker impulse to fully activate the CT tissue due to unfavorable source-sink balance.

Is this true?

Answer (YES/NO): NO